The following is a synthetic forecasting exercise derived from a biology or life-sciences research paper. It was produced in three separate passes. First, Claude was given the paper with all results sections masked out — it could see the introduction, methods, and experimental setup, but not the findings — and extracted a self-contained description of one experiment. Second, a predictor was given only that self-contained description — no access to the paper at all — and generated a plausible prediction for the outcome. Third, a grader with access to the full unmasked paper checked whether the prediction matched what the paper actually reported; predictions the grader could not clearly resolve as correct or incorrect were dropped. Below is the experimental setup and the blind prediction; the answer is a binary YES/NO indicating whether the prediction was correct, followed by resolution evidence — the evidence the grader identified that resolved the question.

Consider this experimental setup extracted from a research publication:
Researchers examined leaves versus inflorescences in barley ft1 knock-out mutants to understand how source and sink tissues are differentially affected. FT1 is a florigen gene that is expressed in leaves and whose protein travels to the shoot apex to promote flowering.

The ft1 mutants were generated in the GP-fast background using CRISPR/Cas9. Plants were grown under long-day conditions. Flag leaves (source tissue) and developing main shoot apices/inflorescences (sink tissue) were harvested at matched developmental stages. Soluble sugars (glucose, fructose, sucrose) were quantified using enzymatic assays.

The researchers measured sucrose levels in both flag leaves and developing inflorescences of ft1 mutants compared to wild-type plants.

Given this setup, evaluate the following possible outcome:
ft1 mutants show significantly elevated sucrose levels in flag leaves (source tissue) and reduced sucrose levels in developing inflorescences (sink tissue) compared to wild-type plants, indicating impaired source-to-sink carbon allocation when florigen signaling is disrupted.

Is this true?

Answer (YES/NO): NO